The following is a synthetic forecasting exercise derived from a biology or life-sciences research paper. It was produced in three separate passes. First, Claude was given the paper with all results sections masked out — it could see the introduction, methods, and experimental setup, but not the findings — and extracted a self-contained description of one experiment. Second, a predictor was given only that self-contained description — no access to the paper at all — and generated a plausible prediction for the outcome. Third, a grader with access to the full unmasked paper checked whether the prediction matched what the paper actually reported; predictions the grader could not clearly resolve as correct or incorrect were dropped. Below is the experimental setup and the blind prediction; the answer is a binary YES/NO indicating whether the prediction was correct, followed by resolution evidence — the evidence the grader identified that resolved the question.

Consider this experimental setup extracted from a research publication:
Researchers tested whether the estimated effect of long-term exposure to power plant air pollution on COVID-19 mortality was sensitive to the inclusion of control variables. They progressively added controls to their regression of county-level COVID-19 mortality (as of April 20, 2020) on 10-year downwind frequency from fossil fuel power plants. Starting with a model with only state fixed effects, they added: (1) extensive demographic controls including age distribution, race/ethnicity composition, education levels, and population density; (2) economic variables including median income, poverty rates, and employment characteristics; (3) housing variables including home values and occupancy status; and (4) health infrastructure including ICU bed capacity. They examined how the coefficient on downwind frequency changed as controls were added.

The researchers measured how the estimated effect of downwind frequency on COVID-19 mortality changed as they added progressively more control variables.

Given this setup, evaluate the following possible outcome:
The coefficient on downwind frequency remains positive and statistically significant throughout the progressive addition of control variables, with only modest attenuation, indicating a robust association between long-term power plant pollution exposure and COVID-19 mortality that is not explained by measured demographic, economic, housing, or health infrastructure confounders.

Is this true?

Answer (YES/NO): YES